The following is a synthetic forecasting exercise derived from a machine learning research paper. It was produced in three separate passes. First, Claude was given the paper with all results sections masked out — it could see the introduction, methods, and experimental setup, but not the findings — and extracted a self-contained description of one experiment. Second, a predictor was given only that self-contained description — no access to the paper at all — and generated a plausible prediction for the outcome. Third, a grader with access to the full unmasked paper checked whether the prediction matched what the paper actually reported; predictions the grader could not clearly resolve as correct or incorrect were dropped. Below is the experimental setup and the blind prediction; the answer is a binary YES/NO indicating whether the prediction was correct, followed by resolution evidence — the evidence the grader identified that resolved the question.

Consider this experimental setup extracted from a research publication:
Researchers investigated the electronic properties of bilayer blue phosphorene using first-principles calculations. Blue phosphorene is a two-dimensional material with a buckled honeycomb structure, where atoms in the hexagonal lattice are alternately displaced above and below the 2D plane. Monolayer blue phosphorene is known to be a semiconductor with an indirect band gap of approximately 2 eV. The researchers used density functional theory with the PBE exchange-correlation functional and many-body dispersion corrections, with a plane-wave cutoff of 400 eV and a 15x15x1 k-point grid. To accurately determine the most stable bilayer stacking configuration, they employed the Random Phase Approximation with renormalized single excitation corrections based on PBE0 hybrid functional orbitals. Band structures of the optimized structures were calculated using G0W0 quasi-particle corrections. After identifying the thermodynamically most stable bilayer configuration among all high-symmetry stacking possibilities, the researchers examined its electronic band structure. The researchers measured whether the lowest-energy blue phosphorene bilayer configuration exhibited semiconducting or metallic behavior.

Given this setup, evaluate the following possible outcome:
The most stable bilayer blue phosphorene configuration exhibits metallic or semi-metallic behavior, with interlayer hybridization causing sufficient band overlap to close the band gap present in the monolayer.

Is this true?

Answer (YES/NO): YES